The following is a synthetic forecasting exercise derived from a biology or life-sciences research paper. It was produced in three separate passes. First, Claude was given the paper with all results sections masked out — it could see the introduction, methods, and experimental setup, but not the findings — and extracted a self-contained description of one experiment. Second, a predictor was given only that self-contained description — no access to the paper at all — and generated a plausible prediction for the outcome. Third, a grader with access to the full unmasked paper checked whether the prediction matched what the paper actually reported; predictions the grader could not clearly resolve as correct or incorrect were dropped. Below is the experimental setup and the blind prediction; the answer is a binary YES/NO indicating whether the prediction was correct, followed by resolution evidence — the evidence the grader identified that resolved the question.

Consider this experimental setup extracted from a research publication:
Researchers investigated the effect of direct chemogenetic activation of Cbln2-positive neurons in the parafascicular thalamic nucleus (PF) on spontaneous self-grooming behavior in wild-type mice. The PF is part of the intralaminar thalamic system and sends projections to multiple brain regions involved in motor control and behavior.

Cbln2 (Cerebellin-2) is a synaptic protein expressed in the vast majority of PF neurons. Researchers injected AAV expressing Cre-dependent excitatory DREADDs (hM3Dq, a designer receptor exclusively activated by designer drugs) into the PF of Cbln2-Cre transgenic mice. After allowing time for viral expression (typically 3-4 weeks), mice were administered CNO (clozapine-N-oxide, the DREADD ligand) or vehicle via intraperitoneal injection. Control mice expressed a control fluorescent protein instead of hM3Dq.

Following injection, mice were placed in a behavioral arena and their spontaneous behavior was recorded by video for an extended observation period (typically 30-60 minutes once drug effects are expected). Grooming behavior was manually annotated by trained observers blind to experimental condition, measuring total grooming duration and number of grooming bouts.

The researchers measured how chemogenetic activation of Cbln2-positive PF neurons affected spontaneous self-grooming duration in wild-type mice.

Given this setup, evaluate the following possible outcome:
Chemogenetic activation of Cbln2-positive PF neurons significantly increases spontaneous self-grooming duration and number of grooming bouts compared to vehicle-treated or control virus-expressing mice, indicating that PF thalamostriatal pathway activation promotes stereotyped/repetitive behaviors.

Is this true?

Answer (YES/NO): NO